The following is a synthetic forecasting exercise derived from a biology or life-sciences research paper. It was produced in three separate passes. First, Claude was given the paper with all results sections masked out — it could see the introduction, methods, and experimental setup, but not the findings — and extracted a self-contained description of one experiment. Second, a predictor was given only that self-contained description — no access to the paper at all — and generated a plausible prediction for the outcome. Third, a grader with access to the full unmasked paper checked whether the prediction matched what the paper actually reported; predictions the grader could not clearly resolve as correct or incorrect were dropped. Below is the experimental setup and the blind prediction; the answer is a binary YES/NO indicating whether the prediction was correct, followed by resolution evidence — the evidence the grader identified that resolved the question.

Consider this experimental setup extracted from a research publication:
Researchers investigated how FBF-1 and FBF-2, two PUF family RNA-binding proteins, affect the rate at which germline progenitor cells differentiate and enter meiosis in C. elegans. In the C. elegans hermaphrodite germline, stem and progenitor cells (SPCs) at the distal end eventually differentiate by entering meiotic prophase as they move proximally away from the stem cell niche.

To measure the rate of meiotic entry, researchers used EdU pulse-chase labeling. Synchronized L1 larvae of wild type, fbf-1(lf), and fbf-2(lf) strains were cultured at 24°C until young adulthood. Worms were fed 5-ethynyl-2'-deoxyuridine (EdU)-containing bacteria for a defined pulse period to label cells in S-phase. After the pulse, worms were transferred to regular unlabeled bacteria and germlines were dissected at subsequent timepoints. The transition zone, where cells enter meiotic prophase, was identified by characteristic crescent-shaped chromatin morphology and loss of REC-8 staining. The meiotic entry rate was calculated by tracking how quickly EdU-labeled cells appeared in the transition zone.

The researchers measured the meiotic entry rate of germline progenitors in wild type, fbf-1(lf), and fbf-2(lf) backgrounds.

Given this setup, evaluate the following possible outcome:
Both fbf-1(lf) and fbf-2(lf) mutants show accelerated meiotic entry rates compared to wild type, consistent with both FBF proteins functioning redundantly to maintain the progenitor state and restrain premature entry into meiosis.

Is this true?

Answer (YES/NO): NO